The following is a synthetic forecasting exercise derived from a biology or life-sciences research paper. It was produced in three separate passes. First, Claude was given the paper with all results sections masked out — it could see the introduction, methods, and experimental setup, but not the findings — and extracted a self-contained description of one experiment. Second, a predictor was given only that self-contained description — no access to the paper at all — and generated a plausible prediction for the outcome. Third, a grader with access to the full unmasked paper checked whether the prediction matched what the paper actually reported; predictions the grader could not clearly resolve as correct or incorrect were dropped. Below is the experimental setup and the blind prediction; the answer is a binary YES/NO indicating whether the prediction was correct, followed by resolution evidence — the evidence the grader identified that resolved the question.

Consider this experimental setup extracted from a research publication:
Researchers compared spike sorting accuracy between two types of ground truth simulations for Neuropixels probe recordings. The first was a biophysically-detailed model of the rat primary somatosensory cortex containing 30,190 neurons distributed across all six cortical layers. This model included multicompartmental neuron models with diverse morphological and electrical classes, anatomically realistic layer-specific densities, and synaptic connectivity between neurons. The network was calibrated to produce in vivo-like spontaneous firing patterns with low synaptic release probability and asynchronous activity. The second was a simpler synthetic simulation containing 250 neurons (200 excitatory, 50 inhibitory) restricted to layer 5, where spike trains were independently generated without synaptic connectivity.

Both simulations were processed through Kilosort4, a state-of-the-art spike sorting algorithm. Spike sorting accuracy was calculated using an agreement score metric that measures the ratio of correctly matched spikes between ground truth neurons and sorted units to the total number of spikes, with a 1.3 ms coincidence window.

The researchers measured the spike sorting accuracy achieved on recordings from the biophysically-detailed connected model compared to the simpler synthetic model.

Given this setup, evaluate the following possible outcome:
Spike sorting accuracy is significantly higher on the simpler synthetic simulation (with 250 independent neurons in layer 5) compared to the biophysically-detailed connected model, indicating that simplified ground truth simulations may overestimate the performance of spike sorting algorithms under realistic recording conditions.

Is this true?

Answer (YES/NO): YES